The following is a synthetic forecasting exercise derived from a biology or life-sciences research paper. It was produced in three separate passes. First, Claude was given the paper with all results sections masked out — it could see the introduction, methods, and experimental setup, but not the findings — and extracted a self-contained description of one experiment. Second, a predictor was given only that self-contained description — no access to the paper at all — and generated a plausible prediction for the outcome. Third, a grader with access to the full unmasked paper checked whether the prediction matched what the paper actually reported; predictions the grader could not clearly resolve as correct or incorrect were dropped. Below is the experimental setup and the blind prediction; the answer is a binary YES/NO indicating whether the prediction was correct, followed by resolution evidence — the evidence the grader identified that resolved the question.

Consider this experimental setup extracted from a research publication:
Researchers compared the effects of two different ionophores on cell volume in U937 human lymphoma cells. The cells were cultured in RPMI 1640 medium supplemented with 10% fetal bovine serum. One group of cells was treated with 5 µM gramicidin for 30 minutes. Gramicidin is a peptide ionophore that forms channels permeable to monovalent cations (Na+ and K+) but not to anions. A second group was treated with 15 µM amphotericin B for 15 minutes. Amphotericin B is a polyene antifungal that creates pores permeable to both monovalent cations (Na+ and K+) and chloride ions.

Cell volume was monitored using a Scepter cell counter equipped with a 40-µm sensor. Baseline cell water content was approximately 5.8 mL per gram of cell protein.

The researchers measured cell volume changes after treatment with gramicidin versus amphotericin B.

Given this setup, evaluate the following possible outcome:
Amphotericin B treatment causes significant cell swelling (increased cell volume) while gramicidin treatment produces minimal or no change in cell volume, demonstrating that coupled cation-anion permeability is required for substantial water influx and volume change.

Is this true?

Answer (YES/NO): YES